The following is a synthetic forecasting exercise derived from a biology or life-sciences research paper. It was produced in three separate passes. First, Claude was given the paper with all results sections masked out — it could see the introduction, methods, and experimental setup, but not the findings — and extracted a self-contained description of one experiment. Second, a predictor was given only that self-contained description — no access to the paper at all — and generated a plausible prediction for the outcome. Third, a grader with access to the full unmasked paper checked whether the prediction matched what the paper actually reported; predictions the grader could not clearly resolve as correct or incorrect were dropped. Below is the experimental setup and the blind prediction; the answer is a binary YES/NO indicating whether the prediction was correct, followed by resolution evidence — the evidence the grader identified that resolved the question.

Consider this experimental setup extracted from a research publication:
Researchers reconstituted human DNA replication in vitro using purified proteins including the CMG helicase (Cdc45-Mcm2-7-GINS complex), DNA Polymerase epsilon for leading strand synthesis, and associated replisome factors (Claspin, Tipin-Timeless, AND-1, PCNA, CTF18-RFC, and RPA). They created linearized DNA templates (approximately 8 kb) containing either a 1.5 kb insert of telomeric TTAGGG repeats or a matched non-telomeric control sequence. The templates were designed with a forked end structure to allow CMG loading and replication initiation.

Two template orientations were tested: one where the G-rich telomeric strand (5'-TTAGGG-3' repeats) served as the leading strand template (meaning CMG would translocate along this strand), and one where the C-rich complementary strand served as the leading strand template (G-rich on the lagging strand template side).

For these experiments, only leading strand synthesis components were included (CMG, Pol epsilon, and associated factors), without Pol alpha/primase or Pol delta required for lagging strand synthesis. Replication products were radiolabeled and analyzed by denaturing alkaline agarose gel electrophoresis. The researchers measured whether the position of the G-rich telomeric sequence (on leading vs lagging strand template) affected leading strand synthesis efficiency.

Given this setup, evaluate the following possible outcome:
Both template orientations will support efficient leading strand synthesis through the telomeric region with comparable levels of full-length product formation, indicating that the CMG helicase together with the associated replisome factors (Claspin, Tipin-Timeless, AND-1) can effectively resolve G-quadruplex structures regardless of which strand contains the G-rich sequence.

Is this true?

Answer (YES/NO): YES